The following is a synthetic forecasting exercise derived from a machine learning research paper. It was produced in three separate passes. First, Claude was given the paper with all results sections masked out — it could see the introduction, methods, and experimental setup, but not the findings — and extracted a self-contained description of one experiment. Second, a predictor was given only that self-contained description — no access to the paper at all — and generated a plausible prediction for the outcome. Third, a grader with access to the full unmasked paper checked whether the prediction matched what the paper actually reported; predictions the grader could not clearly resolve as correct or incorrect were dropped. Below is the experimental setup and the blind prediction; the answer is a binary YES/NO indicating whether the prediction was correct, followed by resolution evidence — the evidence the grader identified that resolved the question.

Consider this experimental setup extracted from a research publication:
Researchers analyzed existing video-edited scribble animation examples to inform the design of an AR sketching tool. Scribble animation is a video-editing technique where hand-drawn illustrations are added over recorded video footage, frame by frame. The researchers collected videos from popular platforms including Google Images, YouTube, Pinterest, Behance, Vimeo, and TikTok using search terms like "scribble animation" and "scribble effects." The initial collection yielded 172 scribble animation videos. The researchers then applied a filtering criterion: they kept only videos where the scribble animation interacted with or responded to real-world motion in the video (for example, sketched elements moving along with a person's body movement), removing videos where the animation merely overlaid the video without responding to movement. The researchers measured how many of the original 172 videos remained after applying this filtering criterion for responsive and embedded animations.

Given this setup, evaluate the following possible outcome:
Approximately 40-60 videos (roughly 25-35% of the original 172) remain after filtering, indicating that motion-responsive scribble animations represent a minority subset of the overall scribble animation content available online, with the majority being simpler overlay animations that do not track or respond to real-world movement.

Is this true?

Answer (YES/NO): NO